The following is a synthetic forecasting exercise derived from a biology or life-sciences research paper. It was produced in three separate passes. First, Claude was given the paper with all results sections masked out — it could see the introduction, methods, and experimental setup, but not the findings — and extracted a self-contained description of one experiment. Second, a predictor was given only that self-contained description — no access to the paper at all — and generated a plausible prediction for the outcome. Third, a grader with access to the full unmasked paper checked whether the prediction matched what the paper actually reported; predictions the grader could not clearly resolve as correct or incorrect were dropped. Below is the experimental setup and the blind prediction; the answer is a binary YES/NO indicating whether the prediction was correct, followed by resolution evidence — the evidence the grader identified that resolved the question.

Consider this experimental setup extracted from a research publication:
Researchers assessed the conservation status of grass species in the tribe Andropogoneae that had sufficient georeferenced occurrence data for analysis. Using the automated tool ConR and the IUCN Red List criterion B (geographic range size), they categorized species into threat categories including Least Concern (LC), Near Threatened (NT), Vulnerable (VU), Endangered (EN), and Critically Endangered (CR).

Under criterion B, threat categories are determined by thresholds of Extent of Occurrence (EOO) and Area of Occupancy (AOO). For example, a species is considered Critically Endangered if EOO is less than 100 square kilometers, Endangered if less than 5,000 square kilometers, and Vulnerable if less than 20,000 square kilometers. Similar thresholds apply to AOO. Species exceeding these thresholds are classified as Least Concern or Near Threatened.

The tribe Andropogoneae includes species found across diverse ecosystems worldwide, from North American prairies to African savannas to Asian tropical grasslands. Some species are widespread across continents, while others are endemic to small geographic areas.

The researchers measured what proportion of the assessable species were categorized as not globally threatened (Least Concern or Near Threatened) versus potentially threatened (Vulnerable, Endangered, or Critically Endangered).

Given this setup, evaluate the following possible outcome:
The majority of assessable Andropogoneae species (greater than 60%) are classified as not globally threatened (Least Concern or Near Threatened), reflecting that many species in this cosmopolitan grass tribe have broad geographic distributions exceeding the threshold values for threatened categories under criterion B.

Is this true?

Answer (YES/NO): YES